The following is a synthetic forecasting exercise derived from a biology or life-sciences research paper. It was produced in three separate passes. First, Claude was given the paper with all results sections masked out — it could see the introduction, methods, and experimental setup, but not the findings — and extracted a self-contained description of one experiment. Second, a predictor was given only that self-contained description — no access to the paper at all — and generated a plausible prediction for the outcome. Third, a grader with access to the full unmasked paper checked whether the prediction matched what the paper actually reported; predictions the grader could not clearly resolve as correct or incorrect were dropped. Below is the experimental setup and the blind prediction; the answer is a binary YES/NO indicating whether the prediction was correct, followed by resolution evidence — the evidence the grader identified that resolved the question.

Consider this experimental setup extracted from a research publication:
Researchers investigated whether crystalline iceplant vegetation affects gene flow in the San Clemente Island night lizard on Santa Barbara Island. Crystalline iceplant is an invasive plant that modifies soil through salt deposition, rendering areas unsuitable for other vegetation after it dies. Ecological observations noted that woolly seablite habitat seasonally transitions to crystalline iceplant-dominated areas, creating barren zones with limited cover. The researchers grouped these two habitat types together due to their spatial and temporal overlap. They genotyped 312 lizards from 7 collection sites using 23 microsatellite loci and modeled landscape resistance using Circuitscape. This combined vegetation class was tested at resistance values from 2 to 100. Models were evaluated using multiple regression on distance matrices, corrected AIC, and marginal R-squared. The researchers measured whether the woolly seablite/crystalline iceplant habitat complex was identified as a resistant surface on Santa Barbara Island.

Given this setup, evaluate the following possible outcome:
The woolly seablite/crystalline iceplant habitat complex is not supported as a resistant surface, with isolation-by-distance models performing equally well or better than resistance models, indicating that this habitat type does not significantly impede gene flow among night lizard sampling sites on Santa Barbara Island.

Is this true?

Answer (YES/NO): NO